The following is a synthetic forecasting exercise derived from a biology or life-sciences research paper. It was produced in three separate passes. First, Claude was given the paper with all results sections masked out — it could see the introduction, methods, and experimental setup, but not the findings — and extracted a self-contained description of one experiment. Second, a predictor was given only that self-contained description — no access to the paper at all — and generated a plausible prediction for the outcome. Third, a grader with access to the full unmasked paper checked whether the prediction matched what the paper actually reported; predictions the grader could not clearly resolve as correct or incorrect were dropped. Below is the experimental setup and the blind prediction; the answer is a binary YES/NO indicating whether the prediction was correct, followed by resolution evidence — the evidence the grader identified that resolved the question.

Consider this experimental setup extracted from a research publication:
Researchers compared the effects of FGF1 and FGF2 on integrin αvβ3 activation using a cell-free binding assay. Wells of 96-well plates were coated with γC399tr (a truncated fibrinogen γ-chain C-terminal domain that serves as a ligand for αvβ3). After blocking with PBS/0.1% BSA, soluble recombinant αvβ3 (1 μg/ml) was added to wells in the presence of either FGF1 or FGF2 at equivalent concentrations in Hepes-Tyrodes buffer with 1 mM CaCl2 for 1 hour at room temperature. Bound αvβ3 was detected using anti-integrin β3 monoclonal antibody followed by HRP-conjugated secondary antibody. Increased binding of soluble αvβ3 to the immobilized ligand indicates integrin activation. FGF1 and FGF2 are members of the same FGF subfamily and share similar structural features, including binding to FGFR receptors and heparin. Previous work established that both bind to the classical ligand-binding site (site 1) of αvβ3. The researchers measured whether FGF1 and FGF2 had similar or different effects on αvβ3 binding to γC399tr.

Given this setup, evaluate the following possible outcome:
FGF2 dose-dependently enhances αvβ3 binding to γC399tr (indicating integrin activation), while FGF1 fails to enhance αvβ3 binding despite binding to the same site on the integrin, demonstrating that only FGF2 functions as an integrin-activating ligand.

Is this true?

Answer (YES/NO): YES